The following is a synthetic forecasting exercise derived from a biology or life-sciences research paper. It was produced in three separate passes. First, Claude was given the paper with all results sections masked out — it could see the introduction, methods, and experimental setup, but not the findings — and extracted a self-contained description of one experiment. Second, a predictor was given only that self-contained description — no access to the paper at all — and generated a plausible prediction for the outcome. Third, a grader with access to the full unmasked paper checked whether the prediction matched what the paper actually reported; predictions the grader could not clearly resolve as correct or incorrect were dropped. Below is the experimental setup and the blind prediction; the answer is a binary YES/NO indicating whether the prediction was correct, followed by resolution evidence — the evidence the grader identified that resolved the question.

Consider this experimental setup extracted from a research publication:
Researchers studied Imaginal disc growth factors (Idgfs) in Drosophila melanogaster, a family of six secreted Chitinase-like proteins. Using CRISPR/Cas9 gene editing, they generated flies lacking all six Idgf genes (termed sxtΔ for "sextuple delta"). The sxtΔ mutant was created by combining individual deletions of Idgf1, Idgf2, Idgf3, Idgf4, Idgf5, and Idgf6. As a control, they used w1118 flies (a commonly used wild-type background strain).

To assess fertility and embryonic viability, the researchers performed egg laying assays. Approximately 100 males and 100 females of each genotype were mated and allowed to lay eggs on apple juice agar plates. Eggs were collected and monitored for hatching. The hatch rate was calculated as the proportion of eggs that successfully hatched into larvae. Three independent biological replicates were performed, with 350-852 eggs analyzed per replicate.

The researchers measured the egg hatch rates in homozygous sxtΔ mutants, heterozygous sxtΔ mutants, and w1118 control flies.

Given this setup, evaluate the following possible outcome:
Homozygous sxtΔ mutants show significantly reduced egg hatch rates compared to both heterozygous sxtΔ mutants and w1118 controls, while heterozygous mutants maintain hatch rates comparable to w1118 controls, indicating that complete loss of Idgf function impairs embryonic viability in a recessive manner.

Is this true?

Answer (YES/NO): NO